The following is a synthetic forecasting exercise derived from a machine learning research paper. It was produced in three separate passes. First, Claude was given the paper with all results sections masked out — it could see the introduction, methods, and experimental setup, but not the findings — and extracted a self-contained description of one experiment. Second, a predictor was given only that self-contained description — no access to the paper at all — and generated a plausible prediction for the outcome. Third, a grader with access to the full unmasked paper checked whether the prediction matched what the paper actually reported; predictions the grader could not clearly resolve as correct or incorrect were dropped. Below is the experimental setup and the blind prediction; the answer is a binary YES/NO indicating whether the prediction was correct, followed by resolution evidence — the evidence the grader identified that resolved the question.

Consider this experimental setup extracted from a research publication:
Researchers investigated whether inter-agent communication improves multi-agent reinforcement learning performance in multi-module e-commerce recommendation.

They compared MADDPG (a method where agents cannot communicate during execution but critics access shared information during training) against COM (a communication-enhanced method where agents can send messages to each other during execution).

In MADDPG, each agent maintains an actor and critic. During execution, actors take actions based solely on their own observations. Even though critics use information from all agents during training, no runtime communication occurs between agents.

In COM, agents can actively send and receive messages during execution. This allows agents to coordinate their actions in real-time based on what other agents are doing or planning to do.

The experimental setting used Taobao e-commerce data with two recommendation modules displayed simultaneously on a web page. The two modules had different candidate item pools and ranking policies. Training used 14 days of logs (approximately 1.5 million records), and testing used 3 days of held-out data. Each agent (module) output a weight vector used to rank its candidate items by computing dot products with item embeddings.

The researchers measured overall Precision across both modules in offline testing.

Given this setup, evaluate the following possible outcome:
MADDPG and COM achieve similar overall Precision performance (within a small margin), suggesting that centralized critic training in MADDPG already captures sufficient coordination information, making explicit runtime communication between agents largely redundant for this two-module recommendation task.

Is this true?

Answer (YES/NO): NO